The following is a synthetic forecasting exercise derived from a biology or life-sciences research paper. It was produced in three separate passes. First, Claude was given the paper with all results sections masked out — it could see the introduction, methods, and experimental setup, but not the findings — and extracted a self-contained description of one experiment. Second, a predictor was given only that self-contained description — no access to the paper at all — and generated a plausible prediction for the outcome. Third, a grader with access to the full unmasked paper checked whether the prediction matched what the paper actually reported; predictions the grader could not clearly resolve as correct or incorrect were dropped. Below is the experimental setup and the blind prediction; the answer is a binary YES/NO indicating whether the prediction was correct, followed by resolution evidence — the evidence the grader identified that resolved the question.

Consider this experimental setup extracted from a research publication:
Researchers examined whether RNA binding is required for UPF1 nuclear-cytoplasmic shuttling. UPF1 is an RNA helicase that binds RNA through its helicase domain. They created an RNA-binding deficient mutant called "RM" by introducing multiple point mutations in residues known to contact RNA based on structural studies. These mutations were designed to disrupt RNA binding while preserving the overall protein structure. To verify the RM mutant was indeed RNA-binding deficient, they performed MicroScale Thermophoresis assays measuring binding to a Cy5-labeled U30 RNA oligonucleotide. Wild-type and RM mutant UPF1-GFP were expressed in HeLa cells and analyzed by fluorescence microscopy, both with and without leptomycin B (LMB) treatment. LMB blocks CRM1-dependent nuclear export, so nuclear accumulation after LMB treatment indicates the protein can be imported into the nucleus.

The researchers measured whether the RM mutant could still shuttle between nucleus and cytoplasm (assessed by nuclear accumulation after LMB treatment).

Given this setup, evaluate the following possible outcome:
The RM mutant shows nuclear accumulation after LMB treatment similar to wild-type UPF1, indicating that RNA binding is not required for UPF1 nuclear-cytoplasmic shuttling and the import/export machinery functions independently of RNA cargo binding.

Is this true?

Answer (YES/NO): YES